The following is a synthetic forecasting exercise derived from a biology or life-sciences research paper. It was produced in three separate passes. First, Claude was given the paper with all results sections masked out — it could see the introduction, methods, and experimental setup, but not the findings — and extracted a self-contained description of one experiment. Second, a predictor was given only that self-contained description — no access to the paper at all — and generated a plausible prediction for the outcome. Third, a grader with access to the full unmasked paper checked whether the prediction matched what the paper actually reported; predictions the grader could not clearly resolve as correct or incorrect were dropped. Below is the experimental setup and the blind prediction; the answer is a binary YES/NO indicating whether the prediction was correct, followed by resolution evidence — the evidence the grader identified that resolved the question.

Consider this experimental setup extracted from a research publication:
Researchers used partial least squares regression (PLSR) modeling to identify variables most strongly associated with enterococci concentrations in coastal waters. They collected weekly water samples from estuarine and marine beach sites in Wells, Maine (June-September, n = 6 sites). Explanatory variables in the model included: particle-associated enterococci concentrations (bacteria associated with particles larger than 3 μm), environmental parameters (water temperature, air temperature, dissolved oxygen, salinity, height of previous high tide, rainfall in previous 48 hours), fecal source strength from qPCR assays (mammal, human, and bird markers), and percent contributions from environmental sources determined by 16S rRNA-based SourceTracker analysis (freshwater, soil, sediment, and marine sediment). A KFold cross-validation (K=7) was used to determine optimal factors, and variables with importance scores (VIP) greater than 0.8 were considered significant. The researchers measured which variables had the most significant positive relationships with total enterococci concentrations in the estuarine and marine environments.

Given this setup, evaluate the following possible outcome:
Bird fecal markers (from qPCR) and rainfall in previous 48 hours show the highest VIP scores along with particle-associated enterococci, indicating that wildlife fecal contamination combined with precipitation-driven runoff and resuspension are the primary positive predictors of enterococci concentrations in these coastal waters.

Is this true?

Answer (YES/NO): NO